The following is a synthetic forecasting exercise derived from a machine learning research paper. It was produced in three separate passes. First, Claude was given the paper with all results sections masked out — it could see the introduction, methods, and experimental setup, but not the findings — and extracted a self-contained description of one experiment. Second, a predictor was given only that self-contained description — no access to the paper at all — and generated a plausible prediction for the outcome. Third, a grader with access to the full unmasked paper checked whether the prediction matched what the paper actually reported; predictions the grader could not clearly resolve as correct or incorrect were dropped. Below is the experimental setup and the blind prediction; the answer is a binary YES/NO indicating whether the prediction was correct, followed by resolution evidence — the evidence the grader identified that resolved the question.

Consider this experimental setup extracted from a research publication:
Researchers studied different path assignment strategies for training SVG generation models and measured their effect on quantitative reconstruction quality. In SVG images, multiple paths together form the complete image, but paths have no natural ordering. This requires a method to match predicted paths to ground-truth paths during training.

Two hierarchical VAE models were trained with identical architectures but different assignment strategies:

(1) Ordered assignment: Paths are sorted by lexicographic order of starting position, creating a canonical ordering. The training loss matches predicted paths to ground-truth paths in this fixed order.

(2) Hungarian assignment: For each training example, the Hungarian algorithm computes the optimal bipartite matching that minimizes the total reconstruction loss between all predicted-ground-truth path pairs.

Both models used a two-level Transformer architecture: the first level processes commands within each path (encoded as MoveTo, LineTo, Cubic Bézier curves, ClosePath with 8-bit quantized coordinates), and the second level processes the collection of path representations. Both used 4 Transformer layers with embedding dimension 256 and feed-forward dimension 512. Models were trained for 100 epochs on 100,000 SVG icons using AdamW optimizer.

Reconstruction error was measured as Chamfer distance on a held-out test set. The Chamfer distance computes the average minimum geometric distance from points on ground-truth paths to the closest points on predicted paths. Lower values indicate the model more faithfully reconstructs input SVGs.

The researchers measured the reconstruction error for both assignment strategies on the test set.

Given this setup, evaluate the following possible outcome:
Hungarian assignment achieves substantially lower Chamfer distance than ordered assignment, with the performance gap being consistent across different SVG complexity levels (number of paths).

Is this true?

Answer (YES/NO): NO